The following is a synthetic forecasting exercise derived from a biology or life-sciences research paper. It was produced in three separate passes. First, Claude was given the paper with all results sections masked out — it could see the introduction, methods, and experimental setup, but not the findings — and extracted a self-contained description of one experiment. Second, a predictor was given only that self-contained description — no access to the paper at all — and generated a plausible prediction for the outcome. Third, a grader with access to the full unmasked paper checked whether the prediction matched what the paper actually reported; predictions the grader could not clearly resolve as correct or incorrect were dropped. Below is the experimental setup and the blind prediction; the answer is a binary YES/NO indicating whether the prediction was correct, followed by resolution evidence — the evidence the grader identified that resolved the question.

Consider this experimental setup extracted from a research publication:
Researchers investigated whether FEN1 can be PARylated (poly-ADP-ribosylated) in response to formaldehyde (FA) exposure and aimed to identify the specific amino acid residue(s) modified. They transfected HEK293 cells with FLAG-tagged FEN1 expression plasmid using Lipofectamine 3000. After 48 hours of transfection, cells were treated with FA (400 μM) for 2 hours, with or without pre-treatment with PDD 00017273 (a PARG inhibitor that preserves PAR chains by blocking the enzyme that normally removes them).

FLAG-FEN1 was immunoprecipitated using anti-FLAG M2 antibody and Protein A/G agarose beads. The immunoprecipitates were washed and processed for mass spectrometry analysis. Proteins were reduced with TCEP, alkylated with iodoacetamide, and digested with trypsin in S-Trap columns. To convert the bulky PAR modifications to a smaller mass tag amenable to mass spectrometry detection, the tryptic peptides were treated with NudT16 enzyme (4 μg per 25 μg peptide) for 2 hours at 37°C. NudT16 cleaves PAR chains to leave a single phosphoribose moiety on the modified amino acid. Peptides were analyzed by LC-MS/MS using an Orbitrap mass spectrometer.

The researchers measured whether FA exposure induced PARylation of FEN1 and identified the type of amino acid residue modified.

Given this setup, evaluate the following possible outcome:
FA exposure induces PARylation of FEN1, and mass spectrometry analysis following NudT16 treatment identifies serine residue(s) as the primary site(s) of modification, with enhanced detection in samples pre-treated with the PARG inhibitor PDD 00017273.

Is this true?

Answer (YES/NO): NO